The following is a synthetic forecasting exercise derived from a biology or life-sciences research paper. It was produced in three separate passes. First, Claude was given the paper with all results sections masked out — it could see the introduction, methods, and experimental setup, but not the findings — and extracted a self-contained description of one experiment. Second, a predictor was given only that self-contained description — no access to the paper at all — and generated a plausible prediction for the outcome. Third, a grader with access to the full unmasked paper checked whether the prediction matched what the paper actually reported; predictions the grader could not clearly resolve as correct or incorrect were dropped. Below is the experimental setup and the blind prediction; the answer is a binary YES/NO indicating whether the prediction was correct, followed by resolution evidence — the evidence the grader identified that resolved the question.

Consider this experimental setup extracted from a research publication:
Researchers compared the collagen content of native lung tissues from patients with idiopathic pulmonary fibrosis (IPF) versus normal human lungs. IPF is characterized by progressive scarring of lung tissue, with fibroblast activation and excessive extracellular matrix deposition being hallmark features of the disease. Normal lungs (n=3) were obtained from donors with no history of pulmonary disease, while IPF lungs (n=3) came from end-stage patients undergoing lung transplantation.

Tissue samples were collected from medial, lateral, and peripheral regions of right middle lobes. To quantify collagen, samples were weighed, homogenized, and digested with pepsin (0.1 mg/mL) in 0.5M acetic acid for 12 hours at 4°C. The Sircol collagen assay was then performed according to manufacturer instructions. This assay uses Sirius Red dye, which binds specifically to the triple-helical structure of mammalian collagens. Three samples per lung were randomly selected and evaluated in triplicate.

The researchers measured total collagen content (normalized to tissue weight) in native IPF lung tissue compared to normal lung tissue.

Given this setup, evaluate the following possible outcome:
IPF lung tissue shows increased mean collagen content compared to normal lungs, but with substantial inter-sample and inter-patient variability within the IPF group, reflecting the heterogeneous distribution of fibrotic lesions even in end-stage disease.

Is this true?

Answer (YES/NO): YES